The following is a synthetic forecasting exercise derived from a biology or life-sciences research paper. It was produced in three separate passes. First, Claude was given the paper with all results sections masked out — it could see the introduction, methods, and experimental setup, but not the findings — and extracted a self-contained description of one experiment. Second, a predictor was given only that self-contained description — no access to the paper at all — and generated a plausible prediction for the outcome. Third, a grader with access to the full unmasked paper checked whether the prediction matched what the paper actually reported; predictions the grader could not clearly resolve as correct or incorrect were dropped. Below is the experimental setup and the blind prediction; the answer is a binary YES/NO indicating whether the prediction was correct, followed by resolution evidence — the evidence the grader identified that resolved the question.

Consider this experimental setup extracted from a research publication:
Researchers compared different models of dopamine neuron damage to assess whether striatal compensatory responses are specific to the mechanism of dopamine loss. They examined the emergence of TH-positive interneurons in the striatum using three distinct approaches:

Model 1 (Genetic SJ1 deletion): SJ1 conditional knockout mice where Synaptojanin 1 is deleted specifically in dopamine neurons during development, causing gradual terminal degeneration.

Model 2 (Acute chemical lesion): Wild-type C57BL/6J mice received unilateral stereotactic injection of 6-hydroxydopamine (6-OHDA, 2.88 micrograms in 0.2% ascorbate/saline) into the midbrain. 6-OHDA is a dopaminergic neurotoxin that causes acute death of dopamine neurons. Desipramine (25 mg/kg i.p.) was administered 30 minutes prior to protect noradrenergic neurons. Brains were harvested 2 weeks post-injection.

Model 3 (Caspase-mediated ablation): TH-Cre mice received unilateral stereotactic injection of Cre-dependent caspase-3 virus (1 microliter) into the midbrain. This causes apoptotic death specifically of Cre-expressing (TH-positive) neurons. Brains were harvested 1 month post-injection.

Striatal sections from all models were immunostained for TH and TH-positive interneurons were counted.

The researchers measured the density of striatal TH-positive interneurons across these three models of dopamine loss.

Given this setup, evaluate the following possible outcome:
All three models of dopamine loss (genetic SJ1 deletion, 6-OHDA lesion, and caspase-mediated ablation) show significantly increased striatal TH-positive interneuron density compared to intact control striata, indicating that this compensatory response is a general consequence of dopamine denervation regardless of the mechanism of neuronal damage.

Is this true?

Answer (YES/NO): NO